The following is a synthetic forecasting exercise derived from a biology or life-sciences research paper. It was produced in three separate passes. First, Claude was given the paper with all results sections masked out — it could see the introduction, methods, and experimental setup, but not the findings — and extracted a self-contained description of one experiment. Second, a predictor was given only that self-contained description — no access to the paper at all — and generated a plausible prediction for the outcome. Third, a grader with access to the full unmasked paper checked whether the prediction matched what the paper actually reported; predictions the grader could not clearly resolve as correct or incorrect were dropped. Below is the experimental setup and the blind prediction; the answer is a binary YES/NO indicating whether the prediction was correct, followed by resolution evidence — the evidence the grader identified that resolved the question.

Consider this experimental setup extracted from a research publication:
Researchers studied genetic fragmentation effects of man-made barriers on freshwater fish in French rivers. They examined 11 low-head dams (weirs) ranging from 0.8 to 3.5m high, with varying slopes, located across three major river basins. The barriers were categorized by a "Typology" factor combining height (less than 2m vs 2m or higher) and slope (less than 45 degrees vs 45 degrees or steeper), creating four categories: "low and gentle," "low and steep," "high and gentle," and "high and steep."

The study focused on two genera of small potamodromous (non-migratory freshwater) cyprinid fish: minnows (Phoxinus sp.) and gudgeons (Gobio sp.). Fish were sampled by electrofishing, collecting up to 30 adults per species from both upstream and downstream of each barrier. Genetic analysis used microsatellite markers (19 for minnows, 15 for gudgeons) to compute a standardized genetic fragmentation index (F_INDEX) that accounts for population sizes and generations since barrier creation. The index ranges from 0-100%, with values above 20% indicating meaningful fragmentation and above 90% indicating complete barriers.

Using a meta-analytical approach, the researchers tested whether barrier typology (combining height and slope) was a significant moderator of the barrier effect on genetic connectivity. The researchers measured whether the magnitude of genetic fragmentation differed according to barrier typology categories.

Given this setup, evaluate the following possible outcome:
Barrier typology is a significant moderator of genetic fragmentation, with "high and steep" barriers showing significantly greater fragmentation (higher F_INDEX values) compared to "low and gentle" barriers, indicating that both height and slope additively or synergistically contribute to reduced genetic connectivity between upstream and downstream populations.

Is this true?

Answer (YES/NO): YES